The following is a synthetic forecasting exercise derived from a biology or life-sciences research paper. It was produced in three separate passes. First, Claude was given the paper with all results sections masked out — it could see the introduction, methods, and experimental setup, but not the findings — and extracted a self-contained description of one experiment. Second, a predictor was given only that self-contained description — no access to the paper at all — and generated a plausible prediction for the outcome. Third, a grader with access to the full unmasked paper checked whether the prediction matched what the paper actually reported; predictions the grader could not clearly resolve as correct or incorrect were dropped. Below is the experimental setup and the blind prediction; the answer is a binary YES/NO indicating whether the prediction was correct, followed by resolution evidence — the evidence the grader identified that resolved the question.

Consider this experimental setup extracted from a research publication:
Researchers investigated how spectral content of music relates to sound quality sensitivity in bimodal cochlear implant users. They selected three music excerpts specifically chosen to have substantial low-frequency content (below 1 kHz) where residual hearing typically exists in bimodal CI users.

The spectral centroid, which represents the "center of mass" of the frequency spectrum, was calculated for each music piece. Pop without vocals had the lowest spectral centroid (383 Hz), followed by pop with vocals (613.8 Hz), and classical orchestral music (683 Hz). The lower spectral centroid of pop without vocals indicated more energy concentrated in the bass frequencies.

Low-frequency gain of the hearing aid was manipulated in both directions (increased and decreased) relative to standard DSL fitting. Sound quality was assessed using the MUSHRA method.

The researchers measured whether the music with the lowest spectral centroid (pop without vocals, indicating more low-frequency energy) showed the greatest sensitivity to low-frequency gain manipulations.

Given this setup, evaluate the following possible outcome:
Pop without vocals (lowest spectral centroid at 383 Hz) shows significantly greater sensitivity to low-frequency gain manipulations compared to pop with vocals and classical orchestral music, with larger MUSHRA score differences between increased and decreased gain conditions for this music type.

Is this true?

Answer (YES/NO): NO